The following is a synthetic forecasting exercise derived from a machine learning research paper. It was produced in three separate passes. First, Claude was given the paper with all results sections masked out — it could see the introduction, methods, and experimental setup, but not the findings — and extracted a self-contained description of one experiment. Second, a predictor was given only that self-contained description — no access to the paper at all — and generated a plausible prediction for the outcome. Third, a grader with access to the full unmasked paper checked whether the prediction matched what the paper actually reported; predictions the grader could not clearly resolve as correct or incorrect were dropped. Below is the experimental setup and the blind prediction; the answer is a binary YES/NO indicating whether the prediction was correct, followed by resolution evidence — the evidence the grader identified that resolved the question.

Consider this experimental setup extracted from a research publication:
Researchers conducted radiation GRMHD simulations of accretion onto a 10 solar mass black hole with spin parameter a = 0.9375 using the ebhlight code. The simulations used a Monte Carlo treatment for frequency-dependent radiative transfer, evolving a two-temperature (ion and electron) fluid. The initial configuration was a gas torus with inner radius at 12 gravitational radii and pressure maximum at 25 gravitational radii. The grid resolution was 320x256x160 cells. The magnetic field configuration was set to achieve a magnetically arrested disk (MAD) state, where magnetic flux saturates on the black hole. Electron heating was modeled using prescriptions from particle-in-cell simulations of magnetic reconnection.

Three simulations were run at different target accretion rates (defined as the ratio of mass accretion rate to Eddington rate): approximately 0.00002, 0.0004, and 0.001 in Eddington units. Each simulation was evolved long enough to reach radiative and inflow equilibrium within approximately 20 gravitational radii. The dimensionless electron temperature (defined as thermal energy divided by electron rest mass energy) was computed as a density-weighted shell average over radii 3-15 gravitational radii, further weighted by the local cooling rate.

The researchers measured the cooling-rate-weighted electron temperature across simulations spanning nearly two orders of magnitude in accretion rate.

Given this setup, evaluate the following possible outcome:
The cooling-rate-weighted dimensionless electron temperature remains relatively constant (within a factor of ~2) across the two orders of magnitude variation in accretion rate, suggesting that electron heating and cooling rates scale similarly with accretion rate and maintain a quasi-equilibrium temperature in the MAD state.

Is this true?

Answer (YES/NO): NO